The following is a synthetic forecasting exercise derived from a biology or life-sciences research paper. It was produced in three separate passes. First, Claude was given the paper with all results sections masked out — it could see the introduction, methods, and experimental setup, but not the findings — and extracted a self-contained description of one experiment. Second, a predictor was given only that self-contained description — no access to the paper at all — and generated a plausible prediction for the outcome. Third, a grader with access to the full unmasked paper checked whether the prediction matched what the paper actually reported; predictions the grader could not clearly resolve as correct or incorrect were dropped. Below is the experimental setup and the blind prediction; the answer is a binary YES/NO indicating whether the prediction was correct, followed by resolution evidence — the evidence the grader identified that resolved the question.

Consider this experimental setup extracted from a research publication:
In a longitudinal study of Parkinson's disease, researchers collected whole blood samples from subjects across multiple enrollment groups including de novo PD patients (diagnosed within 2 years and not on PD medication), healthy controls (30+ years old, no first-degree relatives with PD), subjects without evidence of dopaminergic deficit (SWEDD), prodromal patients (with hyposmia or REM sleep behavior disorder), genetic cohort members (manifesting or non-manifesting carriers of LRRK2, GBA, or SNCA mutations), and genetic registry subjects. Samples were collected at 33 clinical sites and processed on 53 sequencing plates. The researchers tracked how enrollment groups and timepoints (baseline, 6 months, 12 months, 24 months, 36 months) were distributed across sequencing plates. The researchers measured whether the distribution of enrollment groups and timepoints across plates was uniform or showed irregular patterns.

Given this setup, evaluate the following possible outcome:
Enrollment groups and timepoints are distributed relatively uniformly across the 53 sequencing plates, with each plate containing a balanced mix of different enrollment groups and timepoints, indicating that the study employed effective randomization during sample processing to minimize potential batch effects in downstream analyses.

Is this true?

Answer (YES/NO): NO